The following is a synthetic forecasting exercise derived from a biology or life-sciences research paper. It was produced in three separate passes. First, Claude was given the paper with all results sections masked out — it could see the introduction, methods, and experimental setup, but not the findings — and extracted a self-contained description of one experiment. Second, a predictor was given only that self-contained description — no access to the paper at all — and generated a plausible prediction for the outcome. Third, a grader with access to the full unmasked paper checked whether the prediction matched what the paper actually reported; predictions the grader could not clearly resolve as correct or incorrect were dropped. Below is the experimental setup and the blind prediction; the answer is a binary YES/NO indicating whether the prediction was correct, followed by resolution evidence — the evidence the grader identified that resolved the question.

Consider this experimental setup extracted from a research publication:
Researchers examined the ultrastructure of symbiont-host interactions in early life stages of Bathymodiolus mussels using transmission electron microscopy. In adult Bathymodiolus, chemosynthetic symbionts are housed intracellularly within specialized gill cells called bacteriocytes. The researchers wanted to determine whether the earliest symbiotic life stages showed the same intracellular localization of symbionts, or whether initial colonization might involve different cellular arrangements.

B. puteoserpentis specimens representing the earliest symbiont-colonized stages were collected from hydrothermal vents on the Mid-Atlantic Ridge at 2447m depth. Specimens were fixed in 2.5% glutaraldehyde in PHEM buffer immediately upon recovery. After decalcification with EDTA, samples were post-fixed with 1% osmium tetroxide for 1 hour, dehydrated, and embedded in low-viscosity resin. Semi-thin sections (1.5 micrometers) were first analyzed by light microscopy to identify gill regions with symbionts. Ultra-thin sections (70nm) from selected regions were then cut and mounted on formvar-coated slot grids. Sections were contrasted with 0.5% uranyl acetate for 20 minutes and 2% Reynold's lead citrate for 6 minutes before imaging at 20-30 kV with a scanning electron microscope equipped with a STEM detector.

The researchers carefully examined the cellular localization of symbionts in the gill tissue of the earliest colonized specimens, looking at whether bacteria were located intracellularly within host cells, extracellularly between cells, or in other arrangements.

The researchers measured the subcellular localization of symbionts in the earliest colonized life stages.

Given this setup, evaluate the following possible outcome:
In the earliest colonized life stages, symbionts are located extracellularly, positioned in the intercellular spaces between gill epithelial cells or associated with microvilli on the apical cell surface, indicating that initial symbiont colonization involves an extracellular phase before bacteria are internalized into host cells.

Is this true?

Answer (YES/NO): NO